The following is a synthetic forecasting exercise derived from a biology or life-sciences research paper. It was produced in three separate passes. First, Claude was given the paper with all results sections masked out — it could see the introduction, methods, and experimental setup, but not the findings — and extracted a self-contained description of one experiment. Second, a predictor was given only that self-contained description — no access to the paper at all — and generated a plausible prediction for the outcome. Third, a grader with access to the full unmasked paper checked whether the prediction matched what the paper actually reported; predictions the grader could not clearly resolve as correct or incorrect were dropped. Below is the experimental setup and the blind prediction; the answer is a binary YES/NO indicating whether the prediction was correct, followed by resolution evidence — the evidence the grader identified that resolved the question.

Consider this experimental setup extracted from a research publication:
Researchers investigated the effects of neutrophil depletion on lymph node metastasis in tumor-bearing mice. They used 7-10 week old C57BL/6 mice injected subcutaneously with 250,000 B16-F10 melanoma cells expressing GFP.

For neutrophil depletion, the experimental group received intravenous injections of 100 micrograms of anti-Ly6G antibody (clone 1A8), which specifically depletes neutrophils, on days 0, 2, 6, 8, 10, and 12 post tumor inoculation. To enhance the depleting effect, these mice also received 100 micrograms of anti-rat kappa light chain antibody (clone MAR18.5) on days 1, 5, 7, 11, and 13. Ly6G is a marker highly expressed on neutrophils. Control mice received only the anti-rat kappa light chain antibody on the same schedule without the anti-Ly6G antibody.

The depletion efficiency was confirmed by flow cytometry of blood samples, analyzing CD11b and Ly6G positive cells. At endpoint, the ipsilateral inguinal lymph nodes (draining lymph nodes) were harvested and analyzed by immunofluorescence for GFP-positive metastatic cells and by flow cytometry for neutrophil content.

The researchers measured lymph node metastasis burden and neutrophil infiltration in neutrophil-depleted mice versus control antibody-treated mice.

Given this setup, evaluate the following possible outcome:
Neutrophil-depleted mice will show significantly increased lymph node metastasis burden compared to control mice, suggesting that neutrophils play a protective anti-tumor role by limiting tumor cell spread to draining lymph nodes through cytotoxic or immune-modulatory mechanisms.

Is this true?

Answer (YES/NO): NO